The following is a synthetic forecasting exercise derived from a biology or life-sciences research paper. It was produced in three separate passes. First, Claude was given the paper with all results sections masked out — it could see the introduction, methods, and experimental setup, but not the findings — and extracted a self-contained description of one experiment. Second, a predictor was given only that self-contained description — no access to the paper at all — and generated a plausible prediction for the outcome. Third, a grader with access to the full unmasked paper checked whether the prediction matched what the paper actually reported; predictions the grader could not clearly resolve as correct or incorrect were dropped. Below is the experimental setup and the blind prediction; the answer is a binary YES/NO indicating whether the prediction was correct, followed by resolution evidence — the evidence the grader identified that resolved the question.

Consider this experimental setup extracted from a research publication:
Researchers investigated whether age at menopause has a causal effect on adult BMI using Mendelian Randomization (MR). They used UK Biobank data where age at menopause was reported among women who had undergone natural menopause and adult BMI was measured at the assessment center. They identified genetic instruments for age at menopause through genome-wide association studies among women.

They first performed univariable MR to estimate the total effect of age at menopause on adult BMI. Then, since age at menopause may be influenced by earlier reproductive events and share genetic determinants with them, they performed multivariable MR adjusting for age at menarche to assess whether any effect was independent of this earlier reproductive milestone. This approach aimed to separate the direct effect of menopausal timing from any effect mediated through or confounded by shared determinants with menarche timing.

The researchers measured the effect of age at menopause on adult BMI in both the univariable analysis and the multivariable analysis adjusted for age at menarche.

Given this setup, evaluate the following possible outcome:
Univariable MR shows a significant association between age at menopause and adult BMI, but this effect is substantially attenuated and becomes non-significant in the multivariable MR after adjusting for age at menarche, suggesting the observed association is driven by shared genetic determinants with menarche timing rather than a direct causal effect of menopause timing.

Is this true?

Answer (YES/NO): YES